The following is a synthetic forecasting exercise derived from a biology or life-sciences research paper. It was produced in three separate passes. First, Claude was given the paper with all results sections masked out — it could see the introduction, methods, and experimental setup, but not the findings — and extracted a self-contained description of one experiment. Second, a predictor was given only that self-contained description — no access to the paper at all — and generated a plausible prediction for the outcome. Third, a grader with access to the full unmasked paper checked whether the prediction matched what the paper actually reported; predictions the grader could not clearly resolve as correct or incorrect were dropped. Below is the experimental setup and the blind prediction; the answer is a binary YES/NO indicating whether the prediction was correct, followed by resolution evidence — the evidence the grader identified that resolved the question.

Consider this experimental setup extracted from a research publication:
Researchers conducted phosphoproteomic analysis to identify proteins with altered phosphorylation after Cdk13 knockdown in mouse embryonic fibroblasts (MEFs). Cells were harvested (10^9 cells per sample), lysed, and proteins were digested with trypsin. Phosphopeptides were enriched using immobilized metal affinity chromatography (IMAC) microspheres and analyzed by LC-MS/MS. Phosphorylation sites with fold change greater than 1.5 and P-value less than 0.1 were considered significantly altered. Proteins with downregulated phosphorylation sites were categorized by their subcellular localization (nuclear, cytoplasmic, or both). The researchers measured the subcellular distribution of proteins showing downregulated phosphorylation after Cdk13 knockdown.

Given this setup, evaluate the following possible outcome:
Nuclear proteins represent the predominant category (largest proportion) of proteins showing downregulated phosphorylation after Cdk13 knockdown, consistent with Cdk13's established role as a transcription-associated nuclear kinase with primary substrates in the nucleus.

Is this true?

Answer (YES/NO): YES